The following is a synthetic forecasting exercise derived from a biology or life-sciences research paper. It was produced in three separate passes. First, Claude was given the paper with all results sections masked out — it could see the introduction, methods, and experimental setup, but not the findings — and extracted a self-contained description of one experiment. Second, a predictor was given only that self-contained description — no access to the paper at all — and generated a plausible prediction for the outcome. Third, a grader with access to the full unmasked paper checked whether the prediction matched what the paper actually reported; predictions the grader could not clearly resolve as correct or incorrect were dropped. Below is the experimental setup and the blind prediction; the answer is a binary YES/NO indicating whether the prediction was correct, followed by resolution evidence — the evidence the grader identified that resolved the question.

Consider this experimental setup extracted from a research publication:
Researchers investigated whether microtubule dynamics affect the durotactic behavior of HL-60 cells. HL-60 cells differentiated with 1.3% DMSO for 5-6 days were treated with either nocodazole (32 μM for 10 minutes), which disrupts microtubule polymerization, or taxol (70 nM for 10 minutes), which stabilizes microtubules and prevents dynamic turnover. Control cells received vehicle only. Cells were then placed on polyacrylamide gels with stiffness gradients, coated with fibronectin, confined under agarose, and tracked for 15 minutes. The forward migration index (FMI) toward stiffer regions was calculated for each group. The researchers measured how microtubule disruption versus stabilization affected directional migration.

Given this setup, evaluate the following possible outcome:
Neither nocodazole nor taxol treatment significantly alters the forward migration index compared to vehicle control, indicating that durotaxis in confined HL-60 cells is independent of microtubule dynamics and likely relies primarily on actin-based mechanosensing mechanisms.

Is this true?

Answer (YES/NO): YES